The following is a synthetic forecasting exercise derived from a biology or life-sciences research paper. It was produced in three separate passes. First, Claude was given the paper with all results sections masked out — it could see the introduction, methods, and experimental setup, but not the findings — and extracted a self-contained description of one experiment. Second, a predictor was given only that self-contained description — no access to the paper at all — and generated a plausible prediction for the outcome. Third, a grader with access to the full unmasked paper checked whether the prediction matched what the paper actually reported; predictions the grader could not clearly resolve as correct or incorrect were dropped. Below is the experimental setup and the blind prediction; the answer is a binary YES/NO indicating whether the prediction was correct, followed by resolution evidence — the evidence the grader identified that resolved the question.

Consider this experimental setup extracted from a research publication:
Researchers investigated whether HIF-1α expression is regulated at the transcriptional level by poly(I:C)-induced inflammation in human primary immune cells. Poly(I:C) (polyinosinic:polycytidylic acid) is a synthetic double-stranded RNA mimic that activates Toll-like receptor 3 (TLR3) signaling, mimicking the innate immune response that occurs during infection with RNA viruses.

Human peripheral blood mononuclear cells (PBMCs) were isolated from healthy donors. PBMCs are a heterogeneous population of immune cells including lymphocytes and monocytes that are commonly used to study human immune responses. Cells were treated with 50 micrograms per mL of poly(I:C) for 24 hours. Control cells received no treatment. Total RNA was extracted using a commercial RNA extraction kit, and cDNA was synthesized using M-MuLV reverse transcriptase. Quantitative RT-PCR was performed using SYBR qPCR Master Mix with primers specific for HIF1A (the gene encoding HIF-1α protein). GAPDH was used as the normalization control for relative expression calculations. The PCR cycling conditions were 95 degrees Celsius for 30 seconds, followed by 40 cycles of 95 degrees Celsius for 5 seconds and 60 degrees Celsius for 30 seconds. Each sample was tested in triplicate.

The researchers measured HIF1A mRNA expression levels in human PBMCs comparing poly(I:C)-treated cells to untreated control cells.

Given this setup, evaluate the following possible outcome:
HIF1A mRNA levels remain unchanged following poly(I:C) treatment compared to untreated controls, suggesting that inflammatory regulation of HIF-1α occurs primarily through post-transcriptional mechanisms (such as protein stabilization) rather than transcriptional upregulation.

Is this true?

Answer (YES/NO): NO